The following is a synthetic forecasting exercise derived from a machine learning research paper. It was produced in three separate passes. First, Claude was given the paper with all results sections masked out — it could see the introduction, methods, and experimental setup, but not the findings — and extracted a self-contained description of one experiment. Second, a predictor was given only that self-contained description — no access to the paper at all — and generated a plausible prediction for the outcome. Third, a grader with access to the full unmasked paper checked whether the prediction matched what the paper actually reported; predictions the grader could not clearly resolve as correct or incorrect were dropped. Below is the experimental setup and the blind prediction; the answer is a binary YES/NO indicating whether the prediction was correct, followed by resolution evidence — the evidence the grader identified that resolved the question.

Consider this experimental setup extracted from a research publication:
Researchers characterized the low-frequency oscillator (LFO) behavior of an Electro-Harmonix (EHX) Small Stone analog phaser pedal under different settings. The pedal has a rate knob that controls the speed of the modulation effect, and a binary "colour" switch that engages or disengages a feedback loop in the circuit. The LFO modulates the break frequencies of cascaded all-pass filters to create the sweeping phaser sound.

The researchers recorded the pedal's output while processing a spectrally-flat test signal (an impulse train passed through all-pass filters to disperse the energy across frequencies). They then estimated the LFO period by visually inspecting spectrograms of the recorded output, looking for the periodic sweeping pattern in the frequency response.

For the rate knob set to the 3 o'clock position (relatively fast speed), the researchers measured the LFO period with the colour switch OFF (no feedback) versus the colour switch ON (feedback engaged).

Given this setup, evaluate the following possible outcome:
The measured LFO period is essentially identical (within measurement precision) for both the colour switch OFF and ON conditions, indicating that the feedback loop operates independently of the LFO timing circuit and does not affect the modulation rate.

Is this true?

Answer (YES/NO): NO